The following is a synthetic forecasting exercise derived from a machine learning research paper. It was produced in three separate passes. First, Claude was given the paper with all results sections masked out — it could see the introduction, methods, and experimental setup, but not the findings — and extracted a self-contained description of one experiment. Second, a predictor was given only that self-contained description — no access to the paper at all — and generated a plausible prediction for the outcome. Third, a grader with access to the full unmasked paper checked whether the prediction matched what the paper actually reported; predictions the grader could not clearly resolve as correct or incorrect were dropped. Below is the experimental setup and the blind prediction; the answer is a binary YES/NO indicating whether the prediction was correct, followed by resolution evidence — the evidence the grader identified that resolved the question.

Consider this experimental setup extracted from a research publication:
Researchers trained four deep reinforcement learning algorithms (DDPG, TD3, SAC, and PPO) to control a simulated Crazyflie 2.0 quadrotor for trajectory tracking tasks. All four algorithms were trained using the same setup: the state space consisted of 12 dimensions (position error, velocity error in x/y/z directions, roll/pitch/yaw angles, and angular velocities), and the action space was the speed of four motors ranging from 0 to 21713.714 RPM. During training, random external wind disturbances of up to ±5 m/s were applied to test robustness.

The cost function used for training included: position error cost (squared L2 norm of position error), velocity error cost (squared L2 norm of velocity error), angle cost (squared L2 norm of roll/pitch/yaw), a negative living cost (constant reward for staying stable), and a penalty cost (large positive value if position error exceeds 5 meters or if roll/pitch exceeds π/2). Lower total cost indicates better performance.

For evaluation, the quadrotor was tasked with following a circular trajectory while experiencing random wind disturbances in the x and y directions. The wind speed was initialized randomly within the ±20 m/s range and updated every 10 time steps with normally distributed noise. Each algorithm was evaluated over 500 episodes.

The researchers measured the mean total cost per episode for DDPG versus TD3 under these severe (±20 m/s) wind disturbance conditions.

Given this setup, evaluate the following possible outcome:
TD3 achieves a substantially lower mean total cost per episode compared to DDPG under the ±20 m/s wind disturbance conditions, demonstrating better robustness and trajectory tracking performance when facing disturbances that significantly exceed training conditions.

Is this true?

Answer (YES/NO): NO